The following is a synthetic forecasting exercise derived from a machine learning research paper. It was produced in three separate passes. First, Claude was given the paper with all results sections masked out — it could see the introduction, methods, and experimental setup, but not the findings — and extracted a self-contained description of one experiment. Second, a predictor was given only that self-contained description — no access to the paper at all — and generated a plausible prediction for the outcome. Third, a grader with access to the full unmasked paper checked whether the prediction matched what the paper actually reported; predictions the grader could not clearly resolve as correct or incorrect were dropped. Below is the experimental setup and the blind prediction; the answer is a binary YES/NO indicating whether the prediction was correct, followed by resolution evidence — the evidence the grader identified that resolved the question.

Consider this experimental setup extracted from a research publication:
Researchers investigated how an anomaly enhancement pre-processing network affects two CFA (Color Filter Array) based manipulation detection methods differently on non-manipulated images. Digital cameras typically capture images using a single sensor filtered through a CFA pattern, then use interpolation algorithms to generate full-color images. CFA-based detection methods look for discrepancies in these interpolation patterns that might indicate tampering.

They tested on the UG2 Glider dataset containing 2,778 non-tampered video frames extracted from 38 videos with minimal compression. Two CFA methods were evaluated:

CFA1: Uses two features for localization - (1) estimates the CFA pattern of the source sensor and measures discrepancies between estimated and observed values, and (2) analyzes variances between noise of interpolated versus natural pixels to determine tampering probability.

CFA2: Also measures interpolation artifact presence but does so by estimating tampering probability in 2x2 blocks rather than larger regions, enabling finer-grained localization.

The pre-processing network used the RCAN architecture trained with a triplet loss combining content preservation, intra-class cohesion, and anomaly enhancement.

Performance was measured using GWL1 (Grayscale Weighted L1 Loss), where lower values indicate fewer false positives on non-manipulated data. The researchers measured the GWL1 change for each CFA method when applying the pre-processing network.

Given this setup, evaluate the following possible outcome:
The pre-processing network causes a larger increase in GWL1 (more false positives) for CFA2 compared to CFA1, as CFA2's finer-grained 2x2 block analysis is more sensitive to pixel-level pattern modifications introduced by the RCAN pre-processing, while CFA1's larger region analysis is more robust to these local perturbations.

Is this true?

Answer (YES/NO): NO